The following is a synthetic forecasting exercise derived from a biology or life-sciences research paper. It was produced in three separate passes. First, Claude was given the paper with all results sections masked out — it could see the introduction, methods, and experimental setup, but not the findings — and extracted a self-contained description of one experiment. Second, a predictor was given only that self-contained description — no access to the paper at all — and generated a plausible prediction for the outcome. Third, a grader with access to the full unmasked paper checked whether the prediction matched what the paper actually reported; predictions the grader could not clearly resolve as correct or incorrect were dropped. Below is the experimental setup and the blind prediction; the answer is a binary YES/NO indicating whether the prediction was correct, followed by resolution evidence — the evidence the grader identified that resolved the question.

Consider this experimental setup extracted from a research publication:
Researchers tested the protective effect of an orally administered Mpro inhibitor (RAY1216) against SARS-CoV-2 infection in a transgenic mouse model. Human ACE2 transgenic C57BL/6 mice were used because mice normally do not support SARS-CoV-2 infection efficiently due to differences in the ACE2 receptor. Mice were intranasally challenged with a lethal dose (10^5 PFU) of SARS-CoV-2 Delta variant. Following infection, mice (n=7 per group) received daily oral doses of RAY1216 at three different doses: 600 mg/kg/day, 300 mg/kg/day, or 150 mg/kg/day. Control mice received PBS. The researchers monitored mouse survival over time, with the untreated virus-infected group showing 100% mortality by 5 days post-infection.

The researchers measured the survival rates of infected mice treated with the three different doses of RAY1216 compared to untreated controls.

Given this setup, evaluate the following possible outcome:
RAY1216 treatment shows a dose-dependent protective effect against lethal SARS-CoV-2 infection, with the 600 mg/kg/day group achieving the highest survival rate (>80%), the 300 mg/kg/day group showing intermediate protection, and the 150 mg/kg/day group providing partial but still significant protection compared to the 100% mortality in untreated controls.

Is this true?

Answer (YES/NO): NO